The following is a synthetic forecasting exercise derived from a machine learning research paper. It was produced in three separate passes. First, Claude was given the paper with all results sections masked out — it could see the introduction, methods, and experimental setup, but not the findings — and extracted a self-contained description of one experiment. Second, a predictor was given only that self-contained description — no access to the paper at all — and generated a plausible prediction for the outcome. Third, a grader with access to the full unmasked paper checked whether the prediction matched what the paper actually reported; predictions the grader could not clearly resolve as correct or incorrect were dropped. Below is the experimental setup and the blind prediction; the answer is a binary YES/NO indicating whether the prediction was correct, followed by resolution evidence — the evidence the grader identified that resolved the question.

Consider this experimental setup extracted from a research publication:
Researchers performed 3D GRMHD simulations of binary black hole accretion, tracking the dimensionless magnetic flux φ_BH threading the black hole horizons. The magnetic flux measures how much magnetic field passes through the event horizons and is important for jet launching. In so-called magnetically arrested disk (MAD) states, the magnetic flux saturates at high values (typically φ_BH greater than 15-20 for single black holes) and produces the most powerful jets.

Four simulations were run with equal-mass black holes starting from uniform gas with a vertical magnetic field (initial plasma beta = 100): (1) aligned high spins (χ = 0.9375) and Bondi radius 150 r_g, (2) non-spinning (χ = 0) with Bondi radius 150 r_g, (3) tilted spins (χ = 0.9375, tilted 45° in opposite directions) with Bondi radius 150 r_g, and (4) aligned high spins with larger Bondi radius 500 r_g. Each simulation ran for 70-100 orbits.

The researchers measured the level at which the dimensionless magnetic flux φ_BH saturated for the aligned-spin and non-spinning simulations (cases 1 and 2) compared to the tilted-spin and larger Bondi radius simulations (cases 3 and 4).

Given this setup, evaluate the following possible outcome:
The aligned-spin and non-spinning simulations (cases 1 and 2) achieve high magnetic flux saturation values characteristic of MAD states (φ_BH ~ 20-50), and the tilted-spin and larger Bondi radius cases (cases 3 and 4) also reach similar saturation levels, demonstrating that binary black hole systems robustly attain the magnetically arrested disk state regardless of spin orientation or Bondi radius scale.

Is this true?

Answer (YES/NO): NO